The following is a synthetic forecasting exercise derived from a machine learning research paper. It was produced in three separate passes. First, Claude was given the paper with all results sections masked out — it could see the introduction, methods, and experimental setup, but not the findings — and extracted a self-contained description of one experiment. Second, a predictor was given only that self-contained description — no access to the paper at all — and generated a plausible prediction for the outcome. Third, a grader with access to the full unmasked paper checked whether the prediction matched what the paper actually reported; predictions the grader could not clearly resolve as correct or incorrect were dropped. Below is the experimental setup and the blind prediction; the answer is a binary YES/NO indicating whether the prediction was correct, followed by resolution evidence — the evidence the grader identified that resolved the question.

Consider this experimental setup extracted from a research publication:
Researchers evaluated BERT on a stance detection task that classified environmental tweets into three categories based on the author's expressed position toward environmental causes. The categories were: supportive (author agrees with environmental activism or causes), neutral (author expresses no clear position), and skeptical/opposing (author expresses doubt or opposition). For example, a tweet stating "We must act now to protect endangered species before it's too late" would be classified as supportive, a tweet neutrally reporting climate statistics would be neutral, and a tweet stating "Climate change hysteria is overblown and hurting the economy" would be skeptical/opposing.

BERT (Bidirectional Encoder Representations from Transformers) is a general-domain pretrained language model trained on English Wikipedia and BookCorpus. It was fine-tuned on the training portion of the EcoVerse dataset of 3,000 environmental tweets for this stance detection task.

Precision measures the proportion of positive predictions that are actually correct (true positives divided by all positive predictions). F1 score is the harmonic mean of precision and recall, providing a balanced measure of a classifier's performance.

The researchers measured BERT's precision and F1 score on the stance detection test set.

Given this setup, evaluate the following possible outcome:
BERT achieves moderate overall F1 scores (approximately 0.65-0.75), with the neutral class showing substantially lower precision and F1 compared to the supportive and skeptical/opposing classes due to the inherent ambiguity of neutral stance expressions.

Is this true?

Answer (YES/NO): NO